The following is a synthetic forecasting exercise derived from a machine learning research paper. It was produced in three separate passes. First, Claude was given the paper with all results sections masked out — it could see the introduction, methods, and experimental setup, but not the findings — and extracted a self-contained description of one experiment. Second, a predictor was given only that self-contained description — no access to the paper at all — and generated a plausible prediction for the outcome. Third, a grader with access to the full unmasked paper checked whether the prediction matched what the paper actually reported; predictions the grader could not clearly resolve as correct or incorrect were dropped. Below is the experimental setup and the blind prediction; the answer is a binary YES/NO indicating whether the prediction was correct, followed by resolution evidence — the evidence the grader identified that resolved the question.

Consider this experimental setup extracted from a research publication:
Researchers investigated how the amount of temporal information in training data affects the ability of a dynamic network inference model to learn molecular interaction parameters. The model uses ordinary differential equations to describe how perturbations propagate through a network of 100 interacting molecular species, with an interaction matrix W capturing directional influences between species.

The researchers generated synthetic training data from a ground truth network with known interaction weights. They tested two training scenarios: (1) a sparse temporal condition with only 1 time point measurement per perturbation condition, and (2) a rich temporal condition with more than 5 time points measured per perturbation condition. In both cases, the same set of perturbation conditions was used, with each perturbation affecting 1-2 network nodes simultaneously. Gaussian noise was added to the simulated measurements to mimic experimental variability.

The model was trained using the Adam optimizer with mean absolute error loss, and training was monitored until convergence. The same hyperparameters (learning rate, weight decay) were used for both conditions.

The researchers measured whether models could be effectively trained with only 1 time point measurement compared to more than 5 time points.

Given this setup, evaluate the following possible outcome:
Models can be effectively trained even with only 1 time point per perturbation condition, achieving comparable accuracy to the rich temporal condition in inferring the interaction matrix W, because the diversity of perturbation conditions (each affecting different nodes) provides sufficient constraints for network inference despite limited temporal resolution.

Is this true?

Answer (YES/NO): NO